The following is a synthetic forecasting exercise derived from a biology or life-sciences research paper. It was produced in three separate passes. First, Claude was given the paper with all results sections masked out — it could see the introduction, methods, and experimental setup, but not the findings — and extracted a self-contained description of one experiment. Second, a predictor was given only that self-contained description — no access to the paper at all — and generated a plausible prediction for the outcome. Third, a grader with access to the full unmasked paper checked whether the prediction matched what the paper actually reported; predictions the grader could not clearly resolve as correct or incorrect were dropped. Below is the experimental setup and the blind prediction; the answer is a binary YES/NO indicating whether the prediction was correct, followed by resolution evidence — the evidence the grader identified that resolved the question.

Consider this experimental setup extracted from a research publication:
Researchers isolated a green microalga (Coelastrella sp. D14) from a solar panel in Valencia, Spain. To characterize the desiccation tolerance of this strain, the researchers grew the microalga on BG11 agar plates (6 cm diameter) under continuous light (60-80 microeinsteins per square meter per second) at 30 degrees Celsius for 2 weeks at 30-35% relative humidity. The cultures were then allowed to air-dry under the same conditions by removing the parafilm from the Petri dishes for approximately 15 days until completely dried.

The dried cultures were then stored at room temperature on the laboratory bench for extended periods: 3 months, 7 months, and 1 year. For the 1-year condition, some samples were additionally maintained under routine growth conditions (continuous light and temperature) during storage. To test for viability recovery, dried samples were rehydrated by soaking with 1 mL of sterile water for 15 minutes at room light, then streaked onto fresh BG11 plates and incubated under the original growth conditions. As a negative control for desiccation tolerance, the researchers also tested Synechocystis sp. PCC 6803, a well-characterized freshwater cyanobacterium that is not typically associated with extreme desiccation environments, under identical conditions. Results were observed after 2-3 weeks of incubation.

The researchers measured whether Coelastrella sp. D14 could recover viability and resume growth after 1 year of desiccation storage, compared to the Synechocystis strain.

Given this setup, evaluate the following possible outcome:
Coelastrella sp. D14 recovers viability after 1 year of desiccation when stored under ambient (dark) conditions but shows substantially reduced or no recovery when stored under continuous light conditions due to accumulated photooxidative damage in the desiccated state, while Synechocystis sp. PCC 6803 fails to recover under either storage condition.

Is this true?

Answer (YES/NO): NO